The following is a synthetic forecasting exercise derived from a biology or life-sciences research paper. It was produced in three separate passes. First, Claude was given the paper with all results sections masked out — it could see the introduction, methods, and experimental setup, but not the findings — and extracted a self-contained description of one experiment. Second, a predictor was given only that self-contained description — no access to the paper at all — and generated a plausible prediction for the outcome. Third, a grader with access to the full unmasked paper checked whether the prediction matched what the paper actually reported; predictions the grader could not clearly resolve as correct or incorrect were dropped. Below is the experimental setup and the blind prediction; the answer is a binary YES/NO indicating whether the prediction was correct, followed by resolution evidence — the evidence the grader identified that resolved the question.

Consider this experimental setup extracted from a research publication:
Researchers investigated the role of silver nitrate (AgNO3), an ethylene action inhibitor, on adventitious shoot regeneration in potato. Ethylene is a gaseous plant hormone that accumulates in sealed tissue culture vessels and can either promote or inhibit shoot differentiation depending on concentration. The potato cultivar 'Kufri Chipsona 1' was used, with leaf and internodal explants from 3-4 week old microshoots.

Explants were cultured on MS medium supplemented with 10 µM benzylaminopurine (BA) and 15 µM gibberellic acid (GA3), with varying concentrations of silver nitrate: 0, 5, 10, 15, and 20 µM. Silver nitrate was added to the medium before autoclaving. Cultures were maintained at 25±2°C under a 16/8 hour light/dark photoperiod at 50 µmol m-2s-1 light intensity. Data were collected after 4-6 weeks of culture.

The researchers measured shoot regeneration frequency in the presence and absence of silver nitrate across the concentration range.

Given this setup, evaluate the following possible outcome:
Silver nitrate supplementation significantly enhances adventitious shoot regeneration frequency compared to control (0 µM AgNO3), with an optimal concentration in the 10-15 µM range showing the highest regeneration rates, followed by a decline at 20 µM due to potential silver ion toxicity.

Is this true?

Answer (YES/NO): NO